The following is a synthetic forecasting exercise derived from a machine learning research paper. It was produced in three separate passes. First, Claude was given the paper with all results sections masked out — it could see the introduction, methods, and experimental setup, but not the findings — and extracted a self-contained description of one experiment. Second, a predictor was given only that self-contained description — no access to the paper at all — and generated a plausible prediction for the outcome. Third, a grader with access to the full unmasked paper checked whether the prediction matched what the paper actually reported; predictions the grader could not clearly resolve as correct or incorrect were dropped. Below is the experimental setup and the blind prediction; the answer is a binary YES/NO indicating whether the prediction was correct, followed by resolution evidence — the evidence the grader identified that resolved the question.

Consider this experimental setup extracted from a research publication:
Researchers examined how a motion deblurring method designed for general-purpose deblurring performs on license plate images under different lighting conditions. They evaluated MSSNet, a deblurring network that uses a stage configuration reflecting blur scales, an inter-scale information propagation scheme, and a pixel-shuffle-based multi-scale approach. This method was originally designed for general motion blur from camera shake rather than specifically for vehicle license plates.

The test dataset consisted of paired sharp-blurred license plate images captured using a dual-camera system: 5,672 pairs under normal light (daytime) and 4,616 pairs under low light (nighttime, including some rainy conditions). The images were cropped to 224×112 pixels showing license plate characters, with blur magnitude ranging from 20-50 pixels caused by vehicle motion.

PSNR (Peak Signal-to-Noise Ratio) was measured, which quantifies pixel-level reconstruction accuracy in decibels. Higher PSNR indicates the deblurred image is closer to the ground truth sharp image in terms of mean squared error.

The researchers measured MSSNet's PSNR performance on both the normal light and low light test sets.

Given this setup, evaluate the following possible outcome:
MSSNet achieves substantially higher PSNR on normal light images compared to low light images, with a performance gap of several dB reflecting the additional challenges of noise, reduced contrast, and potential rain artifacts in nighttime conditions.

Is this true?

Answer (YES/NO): NO